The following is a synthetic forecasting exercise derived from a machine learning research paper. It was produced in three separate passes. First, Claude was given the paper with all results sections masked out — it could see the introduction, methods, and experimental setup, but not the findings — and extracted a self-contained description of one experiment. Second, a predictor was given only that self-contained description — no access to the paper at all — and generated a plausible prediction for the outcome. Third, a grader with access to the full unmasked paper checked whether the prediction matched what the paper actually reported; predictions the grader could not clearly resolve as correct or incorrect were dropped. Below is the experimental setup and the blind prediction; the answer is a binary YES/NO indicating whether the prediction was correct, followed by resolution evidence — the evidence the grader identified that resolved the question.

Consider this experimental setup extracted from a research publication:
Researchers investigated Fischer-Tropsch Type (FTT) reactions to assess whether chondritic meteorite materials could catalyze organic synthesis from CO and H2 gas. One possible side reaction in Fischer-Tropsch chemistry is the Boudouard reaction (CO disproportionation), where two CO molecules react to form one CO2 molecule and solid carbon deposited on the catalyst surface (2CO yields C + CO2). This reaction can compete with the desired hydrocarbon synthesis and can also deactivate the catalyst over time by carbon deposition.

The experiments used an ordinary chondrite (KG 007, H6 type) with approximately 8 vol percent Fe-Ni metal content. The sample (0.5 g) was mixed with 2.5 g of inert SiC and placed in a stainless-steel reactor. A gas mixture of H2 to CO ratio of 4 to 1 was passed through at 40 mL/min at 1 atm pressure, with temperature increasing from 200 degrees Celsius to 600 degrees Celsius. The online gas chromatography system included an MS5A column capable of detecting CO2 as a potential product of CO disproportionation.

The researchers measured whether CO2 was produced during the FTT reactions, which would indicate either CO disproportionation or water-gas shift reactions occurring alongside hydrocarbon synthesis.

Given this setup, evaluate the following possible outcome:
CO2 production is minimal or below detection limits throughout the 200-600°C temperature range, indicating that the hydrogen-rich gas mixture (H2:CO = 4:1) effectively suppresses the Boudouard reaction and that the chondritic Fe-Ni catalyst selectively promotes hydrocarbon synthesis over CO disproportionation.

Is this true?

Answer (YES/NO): NO